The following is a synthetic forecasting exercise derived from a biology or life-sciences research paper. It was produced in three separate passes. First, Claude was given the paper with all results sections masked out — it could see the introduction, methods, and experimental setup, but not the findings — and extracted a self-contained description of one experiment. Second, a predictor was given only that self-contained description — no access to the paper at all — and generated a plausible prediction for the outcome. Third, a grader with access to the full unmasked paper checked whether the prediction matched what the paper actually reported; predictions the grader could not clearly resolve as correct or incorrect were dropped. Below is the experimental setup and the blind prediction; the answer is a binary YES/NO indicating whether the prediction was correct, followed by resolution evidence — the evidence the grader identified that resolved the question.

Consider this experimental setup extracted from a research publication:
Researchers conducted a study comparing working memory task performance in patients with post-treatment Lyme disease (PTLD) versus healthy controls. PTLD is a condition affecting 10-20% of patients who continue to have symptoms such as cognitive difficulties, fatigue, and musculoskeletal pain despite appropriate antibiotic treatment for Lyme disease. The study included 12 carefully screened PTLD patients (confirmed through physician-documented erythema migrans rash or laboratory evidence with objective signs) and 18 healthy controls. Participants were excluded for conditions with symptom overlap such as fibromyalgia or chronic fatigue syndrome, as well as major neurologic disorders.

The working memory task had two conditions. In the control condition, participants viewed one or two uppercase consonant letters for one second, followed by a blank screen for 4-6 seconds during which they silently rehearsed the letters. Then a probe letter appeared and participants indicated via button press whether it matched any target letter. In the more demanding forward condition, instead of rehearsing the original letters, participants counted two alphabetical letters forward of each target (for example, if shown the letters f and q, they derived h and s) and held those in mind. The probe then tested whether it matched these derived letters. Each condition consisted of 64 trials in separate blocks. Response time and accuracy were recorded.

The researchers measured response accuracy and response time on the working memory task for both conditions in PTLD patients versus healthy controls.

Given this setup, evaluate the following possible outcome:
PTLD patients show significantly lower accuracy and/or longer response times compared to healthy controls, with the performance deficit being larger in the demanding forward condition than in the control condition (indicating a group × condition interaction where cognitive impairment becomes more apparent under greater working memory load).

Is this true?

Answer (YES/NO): NO